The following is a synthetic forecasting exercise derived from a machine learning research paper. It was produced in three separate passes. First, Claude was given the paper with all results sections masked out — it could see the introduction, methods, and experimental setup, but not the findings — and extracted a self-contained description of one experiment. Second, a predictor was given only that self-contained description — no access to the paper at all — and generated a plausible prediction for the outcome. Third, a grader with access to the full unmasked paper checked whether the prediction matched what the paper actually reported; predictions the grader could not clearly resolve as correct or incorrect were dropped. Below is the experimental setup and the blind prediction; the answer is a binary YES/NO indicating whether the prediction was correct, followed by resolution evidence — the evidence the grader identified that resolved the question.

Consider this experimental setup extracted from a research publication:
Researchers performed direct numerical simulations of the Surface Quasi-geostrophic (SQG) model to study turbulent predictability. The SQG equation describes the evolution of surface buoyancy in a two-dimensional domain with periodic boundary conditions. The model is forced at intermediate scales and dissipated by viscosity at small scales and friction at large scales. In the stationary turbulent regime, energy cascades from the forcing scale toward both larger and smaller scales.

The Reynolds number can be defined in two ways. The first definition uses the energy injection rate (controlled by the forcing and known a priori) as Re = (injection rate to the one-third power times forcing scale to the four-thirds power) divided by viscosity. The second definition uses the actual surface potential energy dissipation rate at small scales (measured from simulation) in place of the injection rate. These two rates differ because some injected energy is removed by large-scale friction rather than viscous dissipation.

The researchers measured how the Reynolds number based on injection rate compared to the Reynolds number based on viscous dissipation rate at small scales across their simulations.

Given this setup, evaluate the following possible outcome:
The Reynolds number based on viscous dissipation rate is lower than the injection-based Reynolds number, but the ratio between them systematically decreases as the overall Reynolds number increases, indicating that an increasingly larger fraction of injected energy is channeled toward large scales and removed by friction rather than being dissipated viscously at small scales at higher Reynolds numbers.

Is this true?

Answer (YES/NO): NO